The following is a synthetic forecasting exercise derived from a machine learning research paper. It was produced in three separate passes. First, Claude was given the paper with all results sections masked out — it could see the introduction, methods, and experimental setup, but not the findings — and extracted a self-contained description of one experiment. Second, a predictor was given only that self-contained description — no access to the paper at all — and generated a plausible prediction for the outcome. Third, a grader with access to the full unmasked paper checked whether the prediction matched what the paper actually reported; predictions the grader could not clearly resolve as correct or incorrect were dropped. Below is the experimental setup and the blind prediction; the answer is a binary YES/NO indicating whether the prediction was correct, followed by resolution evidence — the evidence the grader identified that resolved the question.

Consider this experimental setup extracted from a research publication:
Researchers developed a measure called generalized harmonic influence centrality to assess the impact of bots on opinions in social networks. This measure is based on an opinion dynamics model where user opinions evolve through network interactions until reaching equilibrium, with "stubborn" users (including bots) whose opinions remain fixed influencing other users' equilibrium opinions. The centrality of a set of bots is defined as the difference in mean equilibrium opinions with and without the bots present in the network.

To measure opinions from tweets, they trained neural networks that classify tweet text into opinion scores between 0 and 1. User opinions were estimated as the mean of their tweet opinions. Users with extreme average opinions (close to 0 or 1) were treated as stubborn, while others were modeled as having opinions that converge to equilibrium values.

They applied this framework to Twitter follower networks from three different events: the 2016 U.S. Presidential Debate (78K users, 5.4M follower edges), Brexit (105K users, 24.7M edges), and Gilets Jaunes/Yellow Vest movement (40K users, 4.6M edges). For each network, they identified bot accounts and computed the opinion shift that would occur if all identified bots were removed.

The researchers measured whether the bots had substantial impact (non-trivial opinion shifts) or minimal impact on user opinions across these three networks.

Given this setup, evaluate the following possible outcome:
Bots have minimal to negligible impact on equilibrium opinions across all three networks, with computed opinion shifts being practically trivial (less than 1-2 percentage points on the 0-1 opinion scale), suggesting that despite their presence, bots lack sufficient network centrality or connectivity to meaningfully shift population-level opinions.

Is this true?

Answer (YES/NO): NO